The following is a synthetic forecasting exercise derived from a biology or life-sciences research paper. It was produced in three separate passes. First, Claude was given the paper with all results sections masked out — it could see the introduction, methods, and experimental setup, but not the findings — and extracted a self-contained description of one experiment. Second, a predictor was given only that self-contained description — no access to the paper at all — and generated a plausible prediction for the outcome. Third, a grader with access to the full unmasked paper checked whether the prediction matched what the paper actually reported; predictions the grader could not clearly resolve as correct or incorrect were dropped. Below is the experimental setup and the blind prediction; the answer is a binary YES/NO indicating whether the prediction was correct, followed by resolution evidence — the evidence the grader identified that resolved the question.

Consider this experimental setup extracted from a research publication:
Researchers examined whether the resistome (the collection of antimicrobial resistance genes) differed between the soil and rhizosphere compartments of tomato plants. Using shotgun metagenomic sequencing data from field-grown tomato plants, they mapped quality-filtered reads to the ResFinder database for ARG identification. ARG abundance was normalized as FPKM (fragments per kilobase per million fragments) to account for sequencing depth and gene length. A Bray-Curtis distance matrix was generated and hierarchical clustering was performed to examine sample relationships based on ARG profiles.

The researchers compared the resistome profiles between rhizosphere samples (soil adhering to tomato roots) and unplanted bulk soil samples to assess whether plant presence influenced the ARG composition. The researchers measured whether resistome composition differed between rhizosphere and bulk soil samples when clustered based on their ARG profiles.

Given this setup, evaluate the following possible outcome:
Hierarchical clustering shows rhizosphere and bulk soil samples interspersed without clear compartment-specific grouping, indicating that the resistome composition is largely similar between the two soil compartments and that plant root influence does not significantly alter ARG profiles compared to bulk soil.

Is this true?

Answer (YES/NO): YES